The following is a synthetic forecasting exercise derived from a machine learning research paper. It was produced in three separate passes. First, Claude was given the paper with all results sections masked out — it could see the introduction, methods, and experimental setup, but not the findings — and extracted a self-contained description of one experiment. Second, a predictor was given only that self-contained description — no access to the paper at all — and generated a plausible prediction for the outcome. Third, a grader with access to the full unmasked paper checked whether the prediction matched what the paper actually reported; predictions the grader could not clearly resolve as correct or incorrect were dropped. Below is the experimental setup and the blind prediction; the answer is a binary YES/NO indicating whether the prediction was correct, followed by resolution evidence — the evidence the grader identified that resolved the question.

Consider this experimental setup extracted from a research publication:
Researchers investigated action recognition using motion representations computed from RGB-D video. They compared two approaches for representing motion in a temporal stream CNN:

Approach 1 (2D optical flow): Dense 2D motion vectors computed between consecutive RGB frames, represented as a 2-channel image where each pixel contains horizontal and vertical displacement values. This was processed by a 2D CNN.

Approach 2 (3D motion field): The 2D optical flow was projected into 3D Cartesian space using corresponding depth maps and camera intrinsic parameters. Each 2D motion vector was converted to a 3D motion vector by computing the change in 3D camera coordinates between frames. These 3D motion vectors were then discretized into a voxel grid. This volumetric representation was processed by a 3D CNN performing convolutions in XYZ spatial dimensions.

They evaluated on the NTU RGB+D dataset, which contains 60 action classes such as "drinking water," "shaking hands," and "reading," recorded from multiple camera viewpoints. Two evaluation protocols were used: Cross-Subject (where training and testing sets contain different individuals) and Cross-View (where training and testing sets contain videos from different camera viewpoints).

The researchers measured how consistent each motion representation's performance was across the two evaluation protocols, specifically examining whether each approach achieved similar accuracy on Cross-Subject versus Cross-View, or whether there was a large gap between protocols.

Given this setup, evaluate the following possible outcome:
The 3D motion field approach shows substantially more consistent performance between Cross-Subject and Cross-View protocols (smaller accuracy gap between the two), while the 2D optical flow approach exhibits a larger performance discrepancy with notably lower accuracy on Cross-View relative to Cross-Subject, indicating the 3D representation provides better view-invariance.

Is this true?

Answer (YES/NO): NO